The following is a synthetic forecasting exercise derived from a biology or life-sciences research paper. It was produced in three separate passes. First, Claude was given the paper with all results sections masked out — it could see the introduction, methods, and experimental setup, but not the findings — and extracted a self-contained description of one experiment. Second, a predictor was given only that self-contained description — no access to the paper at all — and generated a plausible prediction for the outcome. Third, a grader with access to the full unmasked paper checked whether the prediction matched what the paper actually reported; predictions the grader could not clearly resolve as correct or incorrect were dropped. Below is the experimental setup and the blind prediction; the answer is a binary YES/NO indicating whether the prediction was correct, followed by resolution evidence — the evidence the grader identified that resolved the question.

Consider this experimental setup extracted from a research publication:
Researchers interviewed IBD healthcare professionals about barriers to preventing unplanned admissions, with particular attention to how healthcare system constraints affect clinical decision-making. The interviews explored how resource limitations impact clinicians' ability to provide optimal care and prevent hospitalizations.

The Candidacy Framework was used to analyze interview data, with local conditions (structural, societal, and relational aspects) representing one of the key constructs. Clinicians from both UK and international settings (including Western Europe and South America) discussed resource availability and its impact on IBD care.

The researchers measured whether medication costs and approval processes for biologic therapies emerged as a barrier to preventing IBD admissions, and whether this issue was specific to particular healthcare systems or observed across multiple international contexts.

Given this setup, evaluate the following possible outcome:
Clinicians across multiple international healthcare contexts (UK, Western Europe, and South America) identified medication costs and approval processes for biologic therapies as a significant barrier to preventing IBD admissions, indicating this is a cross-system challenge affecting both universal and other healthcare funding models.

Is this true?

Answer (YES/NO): NO